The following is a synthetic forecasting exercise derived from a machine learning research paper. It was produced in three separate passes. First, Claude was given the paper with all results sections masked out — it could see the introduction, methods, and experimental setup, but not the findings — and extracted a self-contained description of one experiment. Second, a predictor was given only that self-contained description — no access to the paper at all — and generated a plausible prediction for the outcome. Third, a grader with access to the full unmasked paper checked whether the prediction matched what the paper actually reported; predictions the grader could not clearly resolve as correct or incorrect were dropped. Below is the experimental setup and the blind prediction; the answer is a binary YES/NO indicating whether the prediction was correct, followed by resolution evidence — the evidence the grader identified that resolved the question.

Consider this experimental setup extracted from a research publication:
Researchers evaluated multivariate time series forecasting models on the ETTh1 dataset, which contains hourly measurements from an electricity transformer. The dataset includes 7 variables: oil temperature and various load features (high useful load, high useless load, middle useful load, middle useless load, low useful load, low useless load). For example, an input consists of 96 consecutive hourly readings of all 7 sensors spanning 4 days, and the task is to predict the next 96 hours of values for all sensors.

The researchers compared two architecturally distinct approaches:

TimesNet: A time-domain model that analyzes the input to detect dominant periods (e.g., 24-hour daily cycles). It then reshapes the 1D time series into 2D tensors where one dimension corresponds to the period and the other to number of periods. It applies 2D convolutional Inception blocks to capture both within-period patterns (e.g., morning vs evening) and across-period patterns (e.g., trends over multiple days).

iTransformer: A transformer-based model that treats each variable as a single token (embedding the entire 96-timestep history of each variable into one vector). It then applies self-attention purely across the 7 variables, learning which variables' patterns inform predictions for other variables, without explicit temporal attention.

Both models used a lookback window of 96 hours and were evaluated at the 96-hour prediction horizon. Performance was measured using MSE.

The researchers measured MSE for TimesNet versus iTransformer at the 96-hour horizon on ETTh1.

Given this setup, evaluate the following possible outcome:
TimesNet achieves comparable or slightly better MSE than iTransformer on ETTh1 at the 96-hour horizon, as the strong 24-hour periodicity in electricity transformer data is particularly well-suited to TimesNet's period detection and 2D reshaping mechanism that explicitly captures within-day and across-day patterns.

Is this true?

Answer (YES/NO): YES